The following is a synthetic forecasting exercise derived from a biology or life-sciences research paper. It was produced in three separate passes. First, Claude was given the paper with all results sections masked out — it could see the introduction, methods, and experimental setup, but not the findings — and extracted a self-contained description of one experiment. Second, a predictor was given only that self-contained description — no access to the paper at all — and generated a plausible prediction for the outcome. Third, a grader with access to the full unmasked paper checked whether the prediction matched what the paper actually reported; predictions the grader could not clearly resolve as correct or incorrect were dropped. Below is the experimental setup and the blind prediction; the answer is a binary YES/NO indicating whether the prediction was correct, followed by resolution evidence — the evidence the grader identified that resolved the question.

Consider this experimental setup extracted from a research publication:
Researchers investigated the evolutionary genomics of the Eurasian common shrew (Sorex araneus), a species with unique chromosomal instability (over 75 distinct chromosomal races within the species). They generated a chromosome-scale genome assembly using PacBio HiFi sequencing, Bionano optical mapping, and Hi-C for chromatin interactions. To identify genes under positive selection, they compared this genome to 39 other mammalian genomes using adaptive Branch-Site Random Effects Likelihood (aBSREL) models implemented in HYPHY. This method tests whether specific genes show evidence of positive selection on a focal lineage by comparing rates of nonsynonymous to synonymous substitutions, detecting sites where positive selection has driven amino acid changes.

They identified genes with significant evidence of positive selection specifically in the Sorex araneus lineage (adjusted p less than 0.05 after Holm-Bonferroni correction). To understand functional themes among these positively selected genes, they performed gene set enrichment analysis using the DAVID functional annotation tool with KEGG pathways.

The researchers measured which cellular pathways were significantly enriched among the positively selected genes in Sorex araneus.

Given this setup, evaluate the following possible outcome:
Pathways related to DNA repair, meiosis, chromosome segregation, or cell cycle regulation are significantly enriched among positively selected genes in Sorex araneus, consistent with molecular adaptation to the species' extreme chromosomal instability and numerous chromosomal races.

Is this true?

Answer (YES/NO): YES